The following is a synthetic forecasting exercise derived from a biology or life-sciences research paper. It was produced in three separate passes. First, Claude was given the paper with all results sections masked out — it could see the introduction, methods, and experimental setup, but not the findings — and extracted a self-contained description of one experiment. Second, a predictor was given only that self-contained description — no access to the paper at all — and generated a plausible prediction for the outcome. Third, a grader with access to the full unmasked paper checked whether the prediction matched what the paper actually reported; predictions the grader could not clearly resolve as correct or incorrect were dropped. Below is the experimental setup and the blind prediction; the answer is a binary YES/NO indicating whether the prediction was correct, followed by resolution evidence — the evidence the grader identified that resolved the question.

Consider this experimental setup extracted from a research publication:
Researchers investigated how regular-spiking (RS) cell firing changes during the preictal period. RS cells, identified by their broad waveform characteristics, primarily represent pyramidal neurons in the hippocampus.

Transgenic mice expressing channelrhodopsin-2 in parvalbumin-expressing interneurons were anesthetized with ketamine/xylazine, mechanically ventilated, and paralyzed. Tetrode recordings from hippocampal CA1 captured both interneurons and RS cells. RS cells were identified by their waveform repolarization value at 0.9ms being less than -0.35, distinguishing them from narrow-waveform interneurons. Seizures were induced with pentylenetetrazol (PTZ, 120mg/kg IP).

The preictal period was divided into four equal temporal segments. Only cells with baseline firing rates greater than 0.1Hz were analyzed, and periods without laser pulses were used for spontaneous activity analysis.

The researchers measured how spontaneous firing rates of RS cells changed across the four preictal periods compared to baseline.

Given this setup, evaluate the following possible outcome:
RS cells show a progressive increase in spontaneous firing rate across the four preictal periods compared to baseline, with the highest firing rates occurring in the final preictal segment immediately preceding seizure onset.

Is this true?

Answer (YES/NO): NO